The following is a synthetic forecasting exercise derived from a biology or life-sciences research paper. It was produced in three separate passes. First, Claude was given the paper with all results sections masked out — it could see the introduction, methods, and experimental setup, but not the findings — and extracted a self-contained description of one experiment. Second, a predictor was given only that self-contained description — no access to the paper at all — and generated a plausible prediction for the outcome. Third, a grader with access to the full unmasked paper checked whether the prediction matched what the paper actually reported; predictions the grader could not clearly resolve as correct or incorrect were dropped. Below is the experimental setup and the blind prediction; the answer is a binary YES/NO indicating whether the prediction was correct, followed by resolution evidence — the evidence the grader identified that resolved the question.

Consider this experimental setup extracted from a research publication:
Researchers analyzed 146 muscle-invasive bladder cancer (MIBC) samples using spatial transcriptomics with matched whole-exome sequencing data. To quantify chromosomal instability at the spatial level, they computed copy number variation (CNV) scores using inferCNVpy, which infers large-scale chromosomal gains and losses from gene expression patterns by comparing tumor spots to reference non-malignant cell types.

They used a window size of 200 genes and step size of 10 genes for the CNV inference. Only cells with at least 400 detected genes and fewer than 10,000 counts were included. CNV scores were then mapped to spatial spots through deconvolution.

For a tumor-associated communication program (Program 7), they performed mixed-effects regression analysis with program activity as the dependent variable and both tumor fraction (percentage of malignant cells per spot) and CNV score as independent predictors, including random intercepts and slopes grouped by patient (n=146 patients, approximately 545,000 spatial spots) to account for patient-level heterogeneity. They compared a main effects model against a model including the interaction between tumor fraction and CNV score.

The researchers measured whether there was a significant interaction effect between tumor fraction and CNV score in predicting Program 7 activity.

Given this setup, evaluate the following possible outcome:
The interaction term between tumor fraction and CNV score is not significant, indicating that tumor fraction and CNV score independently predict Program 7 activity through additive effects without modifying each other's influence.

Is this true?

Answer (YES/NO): NO